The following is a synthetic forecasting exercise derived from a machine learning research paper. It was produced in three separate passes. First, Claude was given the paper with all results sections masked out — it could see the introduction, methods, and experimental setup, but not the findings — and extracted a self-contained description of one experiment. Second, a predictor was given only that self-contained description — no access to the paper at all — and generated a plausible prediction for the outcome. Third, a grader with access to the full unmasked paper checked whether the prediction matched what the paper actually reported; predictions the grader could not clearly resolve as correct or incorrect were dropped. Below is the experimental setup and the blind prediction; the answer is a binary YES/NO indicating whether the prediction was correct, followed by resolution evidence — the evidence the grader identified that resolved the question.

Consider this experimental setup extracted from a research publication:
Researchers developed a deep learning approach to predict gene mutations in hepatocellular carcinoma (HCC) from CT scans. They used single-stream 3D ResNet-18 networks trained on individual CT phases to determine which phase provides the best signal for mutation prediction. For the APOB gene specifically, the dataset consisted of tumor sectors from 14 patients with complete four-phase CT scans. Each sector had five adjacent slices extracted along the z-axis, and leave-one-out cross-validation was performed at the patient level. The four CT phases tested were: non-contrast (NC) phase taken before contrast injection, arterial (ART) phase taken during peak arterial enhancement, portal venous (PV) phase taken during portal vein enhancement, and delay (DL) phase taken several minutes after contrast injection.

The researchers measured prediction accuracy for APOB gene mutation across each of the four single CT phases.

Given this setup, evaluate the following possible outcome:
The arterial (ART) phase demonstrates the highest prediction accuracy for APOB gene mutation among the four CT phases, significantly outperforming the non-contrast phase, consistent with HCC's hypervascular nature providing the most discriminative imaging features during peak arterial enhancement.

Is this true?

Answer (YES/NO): YES